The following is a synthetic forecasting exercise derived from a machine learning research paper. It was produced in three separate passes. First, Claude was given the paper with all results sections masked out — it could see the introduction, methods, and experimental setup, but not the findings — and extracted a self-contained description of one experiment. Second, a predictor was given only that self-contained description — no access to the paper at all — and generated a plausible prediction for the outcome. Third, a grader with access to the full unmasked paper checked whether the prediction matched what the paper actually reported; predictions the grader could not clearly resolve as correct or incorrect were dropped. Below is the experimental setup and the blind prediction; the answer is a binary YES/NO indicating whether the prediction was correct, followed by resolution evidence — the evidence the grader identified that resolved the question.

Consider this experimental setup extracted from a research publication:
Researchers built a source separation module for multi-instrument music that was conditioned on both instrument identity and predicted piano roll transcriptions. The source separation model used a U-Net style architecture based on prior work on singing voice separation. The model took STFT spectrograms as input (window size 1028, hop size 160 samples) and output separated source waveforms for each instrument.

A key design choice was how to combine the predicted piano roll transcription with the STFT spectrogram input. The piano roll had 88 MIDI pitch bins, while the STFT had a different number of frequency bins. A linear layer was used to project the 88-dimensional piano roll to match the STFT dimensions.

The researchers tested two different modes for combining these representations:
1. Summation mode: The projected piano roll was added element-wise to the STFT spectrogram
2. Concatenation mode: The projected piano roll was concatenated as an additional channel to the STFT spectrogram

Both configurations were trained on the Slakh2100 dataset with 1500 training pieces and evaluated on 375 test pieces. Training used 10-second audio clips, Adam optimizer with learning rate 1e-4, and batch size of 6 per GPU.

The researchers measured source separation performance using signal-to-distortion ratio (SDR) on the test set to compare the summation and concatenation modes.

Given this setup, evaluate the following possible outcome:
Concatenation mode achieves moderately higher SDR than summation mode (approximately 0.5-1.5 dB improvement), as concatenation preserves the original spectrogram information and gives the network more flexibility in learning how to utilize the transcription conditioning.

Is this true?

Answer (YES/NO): NO